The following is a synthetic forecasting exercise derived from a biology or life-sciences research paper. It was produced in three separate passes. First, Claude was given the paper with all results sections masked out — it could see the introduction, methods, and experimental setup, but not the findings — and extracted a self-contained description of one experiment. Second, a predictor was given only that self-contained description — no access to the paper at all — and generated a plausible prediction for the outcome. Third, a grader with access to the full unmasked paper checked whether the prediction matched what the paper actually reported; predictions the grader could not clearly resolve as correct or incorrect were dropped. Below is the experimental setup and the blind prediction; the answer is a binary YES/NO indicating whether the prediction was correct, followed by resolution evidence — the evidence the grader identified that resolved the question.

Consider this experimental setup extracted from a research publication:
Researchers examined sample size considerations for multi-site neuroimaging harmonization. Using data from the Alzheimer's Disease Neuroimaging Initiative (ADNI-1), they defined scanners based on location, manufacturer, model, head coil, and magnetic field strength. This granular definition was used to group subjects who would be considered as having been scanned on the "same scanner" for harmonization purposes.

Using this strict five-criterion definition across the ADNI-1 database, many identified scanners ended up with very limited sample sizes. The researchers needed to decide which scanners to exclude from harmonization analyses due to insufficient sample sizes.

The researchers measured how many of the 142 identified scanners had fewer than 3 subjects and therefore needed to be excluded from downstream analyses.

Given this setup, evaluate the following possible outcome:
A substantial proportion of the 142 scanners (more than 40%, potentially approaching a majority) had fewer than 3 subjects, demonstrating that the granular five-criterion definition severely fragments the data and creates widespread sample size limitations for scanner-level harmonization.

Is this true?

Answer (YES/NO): YES